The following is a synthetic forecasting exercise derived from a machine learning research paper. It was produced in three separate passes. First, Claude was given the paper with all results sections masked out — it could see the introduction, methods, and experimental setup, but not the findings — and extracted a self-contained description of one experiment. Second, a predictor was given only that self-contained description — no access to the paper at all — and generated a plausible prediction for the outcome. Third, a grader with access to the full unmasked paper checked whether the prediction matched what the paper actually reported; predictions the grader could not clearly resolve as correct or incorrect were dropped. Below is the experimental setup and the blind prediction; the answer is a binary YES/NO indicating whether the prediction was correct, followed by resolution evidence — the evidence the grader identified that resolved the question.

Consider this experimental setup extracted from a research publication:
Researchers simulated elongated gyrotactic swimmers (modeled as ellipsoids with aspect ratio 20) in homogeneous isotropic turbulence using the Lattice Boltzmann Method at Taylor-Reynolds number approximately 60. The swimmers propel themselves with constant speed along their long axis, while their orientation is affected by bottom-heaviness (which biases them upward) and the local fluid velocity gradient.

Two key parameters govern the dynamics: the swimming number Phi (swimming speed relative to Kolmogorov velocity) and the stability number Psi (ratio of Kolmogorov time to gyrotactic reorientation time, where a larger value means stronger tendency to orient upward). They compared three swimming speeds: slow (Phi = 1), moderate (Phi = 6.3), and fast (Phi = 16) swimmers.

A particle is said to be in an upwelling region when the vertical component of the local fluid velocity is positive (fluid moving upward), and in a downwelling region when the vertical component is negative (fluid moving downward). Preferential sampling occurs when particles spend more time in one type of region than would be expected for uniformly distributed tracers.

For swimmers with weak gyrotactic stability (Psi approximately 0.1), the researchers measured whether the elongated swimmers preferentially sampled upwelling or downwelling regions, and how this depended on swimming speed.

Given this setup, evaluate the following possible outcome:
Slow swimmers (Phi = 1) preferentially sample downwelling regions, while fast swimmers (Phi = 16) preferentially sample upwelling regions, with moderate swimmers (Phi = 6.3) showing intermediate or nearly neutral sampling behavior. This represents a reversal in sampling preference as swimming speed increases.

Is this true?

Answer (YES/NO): NO